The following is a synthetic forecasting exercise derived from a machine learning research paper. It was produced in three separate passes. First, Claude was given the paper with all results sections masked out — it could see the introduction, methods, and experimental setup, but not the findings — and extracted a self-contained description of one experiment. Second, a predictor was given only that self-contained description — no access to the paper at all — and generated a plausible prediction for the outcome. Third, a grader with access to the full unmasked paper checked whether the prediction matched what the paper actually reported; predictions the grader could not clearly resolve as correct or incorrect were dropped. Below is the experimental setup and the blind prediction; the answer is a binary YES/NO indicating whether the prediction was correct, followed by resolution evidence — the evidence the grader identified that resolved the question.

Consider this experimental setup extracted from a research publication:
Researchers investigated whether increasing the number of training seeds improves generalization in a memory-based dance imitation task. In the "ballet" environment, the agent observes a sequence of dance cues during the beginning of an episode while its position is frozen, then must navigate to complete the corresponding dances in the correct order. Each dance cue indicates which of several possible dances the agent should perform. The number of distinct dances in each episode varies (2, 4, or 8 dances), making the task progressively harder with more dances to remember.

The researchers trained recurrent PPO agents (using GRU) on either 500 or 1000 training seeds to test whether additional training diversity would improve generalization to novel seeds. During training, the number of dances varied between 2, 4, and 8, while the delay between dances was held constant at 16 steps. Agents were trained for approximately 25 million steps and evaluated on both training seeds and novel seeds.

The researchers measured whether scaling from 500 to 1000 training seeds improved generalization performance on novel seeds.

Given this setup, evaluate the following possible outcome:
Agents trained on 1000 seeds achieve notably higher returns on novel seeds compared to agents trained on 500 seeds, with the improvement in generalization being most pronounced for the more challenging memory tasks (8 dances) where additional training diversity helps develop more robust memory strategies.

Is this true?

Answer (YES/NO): NO